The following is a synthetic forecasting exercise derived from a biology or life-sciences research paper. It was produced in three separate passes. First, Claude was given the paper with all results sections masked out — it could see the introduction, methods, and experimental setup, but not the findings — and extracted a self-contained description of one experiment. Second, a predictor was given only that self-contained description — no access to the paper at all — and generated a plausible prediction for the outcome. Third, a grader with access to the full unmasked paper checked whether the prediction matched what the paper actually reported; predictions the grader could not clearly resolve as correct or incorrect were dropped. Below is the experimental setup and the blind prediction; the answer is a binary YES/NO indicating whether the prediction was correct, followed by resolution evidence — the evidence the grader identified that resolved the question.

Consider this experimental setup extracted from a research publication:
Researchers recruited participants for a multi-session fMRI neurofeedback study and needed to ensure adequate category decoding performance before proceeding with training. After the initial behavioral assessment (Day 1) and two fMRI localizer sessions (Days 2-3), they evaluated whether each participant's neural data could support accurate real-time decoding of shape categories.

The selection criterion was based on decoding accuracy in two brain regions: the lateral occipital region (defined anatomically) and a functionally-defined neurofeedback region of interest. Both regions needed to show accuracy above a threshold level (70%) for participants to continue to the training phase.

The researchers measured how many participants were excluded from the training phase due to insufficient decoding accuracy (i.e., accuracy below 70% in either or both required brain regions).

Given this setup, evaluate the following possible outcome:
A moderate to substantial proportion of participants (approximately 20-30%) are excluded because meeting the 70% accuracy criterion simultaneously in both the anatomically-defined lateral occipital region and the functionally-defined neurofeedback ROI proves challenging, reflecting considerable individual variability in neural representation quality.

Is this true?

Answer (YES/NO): NO